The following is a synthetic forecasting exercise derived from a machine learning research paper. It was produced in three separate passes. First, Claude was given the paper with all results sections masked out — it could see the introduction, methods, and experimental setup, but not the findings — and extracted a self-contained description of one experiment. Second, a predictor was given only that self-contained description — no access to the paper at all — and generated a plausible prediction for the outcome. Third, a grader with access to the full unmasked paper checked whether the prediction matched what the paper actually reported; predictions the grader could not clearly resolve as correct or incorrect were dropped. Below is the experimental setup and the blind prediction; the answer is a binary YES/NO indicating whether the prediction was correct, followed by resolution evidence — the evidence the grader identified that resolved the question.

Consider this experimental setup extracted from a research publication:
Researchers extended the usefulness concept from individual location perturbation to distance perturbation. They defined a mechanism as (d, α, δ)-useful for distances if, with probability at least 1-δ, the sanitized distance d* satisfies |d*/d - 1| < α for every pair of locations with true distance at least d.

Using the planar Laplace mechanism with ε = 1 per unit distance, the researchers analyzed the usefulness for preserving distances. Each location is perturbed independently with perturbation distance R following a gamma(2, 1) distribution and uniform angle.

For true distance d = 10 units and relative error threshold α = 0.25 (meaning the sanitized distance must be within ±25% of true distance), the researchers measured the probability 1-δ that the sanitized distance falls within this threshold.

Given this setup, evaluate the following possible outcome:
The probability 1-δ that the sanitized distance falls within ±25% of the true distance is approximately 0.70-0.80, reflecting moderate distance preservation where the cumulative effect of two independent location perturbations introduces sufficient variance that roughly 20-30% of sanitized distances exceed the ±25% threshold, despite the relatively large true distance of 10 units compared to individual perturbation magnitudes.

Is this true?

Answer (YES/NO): YES